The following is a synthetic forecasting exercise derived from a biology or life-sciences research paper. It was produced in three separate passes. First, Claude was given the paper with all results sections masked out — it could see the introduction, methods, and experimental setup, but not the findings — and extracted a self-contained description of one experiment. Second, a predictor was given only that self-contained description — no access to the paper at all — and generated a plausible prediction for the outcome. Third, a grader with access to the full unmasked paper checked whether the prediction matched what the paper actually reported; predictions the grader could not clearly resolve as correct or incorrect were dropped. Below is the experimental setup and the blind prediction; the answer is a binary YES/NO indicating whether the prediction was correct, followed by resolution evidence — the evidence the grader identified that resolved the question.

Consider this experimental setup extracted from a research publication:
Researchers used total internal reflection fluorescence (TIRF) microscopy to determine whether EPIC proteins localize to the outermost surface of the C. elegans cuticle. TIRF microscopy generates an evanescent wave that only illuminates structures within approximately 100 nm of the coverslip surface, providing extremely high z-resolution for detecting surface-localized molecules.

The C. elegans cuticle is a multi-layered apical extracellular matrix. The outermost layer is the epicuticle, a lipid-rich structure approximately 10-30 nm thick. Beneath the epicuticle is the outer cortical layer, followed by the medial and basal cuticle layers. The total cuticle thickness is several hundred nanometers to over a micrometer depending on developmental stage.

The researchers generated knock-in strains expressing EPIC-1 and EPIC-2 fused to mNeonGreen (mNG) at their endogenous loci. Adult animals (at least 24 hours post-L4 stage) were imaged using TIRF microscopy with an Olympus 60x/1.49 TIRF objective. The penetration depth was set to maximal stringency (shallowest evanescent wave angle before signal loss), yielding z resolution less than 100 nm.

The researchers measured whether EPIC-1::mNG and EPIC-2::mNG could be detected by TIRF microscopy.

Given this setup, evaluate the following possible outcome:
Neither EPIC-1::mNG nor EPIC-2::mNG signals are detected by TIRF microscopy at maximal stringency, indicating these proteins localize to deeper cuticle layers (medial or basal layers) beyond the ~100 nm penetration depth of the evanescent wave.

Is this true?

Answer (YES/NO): NO